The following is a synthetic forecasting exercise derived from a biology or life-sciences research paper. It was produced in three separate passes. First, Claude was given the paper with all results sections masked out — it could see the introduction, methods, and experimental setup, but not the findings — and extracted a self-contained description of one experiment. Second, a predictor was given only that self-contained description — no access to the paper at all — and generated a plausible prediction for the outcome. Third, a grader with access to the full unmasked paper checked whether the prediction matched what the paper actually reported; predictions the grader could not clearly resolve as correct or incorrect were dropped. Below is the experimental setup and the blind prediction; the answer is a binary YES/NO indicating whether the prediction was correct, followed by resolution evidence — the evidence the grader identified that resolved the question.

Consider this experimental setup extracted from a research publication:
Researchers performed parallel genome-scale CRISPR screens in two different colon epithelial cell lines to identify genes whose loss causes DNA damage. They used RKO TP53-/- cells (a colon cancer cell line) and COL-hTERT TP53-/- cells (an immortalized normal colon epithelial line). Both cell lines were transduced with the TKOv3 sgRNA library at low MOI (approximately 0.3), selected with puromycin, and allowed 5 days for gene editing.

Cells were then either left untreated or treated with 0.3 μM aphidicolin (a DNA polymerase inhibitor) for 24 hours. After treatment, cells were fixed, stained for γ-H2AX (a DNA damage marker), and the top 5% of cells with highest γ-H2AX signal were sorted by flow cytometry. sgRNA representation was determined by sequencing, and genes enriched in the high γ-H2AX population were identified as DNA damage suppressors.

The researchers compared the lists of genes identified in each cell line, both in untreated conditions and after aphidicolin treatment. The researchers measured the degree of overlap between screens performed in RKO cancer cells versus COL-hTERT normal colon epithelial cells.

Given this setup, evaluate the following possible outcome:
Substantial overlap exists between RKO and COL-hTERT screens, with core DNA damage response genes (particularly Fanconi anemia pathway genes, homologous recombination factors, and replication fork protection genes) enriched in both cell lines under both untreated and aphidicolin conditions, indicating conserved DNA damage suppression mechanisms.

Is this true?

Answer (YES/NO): NO